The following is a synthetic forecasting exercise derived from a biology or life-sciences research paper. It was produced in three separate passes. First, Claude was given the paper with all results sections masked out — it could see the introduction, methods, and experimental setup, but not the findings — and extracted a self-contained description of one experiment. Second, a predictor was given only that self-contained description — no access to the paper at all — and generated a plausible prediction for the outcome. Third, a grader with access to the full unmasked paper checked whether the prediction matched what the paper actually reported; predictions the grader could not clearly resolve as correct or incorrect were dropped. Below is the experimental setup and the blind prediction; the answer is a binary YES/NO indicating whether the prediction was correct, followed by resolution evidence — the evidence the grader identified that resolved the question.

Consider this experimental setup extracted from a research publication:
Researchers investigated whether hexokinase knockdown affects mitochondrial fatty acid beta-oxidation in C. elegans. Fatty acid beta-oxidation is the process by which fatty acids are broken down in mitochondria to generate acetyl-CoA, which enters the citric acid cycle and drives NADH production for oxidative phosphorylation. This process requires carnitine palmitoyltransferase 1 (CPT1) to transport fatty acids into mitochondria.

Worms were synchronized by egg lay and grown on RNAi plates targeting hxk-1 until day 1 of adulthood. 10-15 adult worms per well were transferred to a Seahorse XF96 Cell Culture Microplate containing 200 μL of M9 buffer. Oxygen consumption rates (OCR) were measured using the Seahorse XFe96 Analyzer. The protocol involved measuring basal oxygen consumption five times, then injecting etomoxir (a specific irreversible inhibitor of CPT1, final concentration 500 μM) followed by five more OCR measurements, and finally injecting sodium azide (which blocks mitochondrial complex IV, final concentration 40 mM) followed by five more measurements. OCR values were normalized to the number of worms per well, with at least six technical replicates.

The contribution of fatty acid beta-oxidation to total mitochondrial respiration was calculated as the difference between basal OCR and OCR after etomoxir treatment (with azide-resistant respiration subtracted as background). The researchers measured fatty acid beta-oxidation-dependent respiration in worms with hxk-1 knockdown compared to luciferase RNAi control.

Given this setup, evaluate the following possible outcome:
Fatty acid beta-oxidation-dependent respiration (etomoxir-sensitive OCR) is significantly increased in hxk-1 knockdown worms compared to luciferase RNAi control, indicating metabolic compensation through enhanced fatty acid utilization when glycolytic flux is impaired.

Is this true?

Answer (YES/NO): YES